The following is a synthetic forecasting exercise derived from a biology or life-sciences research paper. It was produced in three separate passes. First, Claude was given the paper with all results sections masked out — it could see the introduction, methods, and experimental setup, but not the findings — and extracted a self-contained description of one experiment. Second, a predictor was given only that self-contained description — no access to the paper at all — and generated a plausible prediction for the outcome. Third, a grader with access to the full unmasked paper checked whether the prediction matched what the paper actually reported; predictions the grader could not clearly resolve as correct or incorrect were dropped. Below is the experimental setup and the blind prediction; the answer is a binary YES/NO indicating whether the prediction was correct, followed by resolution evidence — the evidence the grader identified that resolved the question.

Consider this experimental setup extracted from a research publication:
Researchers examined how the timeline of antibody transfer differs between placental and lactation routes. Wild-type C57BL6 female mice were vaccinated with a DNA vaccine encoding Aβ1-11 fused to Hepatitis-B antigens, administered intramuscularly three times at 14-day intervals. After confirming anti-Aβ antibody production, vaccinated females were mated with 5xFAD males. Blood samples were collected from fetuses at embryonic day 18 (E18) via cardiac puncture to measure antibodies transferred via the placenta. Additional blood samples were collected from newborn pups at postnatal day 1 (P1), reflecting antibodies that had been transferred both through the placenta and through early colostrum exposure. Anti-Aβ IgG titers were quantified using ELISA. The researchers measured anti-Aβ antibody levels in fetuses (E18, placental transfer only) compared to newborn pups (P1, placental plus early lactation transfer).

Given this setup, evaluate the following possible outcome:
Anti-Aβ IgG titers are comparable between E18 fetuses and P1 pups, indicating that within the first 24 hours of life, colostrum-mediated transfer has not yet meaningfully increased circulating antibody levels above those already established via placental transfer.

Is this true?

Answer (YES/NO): NO